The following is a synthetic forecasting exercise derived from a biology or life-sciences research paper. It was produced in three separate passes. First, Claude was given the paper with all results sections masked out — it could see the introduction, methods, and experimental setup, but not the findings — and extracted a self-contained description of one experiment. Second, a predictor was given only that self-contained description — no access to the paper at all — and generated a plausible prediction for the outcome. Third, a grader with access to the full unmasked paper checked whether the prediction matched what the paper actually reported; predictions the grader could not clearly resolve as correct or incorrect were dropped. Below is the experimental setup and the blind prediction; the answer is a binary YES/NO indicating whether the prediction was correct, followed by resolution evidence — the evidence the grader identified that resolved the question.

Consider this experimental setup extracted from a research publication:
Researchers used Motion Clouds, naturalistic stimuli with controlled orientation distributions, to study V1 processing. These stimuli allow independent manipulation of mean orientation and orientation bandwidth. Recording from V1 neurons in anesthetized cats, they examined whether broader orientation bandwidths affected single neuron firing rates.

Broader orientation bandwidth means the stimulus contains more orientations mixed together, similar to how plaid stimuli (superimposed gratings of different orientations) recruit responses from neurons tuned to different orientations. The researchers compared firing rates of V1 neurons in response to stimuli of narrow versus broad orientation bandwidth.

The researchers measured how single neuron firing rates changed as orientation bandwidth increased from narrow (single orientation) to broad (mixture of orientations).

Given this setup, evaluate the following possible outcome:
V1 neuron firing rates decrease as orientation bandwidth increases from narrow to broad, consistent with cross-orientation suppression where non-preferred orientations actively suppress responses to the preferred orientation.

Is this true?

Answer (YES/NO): YES